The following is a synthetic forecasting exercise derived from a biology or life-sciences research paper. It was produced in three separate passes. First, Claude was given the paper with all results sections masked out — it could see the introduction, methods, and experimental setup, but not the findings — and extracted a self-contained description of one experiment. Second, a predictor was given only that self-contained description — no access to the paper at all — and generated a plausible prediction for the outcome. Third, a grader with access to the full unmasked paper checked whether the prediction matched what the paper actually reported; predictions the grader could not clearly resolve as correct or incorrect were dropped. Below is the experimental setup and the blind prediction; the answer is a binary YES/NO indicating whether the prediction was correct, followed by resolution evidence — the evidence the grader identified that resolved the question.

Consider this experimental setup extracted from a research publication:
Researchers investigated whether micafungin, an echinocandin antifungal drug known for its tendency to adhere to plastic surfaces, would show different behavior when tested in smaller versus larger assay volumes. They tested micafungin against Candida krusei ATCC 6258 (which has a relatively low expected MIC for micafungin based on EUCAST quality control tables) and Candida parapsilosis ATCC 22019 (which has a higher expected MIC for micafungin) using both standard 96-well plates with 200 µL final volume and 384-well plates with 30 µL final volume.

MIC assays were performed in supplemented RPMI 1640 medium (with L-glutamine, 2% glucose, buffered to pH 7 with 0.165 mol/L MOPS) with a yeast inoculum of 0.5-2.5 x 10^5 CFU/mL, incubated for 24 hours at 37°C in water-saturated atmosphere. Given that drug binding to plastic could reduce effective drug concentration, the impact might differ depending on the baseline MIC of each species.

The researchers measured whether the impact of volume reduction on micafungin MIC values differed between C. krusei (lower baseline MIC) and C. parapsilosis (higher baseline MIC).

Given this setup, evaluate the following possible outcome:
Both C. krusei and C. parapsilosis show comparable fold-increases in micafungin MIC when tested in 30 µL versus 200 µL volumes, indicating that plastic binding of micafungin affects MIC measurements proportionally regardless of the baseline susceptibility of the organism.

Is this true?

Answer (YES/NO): NO